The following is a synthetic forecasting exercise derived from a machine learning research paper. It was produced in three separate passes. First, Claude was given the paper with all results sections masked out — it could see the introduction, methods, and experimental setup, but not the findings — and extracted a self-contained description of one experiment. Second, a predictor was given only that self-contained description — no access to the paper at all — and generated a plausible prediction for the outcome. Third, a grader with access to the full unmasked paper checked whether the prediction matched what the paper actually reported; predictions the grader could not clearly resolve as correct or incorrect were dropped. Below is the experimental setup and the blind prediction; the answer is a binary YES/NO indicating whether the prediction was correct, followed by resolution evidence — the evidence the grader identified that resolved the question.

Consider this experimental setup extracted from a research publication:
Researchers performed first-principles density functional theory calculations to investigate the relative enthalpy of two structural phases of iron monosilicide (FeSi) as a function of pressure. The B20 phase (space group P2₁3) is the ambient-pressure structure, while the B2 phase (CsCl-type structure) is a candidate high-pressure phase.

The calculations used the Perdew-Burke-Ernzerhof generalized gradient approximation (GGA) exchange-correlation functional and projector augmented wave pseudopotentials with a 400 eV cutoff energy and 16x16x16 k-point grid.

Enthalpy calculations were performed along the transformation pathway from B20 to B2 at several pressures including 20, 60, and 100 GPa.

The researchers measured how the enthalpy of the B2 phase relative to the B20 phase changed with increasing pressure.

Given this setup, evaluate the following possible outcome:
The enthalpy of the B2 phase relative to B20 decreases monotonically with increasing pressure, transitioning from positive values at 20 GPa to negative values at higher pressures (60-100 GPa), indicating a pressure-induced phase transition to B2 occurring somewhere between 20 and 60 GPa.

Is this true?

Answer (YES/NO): NO